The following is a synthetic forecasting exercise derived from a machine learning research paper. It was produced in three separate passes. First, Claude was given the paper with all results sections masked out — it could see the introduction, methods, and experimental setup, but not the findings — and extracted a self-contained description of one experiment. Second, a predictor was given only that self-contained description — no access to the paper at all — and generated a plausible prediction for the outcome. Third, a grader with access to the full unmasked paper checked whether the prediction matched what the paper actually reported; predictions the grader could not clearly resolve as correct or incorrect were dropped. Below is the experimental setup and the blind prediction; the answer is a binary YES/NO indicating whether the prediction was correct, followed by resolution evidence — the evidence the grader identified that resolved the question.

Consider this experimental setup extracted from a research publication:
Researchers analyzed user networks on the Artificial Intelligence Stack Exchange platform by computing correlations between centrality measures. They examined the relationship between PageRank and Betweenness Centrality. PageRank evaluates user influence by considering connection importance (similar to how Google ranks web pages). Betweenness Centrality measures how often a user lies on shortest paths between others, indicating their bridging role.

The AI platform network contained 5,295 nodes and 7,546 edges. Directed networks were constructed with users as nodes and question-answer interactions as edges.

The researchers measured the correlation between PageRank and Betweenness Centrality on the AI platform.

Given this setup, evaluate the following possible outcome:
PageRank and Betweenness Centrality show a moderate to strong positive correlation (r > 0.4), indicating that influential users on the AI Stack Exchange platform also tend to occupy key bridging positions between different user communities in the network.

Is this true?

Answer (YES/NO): YES